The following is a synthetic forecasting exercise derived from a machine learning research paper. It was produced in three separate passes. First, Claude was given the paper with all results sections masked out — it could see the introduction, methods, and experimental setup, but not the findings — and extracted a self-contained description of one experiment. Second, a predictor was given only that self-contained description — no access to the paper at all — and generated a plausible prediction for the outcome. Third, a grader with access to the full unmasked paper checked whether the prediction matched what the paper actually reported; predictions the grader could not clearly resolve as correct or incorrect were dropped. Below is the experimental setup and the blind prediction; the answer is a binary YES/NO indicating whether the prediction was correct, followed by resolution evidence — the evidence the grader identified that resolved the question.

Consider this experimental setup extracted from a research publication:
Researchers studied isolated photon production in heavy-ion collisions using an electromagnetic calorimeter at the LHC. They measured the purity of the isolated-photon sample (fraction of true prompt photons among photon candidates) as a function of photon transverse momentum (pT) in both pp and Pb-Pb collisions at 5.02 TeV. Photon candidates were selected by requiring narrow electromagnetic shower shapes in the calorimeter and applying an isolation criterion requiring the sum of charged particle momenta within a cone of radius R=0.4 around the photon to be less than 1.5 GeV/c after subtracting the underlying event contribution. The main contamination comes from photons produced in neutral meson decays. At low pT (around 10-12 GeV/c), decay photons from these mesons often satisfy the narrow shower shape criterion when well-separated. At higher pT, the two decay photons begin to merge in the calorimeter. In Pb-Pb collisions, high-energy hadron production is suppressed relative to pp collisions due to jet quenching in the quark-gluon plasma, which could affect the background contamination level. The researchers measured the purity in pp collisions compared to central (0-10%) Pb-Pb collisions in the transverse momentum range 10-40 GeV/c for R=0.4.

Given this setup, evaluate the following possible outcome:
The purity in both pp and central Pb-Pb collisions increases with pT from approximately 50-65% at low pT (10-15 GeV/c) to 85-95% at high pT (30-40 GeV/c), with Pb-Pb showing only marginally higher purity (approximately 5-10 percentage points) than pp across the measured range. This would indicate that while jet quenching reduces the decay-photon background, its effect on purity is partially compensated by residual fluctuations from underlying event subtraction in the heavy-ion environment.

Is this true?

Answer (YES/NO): NO